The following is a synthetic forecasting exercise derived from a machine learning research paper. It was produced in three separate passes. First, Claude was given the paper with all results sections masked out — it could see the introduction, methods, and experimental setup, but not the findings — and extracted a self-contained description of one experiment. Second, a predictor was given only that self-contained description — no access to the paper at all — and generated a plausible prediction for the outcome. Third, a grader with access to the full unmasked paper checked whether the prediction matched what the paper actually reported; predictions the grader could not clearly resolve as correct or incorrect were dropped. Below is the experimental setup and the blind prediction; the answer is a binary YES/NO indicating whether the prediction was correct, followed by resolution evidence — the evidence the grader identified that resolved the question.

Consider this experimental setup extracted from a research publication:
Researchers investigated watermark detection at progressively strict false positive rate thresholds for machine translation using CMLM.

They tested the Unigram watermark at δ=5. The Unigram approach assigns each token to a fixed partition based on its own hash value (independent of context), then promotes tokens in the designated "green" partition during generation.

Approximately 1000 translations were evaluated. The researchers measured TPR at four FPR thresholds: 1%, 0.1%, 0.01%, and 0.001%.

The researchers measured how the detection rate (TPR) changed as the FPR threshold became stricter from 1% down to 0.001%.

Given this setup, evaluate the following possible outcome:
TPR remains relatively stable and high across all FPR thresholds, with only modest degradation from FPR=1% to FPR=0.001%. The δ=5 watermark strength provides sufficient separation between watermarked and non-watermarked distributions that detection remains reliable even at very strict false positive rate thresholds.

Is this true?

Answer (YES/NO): NO